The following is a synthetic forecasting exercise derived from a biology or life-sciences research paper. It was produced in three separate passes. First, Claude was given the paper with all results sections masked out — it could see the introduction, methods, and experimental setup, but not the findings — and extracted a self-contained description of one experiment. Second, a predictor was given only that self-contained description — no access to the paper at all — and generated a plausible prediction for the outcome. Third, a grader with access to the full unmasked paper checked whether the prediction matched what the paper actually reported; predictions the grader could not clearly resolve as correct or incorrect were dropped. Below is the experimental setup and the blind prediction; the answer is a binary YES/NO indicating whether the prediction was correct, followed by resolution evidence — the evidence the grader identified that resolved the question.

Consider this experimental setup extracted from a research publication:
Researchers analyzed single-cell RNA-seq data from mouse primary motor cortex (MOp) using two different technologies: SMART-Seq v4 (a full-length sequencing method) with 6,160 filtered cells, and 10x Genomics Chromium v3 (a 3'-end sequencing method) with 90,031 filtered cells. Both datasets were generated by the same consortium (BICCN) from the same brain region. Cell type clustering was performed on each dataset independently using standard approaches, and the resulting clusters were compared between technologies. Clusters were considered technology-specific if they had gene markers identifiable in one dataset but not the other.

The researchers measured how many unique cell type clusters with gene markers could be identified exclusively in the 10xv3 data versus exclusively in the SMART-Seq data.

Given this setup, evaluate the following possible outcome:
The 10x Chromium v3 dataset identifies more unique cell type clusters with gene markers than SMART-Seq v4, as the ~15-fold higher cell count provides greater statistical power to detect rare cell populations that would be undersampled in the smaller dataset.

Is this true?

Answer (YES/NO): YES